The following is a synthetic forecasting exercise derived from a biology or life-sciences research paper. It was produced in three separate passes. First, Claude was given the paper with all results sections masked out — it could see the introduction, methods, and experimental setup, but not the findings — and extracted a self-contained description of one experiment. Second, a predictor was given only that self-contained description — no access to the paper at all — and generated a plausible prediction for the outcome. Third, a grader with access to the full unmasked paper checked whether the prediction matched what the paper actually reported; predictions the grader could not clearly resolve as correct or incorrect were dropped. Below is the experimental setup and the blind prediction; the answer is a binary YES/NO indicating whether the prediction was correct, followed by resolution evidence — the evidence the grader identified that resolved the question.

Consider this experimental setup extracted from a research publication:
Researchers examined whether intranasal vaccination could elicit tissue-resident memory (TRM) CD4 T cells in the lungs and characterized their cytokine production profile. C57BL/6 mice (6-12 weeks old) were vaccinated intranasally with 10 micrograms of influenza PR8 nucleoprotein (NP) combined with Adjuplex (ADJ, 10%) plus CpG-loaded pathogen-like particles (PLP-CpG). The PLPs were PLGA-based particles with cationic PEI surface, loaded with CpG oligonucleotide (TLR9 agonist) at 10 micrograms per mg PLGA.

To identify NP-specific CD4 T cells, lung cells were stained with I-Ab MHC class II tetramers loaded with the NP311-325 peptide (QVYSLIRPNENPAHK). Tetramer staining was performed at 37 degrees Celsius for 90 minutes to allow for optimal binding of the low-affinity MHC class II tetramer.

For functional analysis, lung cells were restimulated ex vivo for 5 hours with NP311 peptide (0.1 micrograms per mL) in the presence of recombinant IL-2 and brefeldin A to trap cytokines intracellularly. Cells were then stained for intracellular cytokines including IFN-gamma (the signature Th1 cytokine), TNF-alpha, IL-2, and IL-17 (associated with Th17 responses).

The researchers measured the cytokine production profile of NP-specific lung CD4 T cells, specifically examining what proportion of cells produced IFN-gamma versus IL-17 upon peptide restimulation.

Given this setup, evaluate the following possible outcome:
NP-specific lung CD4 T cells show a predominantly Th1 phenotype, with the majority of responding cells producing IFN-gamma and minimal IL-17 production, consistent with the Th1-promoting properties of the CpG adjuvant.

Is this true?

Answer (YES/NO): NO